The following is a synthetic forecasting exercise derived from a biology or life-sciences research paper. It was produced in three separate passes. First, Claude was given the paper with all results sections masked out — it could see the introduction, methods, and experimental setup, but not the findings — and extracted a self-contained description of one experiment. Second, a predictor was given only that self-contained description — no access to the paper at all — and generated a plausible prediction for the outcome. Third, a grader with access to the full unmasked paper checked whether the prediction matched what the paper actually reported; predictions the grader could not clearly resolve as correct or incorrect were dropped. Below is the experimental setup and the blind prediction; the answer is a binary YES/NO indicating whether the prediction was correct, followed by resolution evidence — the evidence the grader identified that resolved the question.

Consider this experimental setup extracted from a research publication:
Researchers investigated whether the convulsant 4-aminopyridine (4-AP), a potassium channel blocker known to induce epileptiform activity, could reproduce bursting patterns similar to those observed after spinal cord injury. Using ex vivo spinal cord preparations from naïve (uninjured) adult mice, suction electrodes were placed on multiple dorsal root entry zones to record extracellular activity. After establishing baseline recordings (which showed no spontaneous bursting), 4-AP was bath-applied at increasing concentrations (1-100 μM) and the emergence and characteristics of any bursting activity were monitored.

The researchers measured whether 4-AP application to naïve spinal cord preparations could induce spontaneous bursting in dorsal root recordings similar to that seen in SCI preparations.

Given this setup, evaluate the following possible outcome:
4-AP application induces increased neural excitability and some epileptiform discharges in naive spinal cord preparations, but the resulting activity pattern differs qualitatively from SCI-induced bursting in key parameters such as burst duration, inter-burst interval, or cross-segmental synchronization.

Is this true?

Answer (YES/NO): NO